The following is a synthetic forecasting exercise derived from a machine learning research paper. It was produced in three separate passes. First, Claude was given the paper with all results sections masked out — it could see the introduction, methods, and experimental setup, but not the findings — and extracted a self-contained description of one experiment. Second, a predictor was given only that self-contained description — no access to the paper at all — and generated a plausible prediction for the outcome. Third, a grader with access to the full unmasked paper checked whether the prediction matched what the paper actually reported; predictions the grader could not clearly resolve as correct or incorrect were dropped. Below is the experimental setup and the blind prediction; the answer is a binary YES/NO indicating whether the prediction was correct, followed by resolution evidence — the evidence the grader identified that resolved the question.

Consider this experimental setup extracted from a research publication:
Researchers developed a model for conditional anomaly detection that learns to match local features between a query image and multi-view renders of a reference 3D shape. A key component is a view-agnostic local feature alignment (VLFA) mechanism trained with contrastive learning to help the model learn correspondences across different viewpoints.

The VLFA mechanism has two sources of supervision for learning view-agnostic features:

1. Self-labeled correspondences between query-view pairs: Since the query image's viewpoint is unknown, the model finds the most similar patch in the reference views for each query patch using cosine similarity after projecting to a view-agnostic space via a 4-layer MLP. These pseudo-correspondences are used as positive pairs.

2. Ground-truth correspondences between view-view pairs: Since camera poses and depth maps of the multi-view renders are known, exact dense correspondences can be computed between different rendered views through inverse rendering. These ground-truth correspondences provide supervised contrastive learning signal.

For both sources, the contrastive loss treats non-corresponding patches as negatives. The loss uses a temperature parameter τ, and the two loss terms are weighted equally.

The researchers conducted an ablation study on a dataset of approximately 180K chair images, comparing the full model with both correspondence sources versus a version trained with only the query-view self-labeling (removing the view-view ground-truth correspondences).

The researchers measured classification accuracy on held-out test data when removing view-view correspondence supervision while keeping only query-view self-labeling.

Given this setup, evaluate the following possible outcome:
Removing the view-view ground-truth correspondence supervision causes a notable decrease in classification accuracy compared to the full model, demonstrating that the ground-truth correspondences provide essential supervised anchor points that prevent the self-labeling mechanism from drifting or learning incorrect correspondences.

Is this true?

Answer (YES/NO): YES